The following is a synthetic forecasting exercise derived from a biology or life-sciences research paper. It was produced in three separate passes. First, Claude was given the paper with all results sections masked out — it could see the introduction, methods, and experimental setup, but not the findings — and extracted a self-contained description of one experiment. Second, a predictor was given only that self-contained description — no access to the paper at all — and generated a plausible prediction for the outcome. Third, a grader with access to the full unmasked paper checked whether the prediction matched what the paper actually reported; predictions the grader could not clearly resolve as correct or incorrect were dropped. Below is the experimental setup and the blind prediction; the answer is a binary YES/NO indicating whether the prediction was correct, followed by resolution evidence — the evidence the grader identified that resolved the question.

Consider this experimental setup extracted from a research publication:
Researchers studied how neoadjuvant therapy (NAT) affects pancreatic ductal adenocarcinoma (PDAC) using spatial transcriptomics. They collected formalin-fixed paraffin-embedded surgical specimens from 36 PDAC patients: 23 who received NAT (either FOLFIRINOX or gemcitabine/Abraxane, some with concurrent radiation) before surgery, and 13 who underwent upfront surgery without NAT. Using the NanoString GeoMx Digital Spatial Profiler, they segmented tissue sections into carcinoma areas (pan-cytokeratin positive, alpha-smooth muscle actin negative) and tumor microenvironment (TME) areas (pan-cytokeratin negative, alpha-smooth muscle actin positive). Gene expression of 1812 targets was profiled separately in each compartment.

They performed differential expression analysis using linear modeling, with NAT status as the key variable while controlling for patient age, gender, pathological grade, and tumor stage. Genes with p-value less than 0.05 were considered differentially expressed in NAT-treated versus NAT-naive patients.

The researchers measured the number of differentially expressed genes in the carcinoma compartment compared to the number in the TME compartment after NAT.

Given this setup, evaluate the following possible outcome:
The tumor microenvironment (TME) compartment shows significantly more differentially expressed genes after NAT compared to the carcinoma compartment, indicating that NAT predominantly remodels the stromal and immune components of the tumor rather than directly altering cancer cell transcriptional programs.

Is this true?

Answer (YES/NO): YES